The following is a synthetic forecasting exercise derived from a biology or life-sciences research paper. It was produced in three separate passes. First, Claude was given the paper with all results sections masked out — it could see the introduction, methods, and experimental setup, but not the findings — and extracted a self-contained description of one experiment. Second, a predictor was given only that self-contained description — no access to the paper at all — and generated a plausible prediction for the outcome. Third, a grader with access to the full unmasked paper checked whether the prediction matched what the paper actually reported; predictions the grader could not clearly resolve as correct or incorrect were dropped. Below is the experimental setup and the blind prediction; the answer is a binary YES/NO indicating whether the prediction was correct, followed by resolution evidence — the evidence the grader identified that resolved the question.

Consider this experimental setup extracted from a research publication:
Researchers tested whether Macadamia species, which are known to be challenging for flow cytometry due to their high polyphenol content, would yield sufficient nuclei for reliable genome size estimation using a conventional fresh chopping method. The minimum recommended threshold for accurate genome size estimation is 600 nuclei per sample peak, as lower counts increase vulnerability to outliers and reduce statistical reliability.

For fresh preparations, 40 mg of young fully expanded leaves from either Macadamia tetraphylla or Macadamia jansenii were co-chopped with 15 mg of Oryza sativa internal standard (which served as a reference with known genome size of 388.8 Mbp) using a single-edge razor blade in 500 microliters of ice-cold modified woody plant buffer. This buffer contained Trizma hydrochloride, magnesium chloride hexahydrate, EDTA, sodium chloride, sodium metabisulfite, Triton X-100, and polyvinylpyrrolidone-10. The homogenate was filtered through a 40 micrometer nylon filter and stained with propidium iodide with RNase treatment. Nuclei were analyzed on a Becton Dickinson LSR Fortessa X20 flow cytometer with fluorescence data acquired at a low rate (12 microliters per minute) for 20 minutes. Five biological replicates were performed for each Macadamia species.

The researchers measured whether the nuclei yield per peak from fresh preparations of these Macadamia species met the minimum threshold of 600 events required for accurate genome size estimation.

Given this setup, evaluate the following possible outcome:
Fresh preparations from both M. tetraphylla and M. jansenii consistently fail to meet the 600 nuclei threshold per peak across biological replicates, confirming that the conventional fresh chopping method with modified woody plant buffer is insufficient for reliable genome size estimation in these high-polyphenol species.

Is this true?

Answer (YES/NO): YES